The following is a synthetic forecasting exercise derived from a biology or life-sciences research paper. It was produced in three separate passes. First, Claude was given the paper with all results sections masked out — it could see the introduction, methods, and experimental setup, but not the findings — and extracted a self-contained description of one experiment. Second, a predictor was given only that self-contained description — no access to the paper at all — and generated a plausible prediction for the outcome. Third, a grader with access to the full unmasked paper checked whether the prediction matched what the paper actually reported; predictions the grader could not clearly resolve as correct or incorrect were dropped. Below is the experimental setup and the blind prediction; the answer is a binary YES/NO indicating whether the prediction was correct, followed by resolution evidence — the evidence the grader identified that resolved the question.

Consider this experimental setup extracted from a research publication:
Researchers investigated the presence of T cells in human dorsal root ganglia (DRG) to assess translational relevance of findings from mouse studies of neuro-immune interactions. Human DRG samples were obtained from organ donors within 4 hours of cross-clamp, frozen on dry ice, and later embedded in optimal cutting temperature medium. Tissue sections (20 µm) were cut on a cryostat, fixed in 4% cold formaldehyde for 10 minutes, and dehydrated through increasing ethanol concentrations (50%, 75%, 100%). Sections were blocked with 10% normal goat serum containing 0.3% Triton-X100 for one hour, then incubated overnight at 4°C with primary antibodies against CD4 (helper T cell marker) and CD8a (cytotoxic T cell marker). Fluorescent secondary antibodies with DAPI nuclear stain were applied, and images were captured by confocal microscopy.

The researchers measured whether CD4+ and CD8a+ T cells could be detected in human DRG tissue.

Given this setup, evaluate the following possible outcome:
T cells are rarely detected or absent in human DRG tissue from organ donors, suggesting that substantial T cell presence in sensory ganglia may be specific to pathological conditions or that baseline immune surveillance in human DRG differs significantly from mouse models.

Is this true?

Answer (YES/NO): NO